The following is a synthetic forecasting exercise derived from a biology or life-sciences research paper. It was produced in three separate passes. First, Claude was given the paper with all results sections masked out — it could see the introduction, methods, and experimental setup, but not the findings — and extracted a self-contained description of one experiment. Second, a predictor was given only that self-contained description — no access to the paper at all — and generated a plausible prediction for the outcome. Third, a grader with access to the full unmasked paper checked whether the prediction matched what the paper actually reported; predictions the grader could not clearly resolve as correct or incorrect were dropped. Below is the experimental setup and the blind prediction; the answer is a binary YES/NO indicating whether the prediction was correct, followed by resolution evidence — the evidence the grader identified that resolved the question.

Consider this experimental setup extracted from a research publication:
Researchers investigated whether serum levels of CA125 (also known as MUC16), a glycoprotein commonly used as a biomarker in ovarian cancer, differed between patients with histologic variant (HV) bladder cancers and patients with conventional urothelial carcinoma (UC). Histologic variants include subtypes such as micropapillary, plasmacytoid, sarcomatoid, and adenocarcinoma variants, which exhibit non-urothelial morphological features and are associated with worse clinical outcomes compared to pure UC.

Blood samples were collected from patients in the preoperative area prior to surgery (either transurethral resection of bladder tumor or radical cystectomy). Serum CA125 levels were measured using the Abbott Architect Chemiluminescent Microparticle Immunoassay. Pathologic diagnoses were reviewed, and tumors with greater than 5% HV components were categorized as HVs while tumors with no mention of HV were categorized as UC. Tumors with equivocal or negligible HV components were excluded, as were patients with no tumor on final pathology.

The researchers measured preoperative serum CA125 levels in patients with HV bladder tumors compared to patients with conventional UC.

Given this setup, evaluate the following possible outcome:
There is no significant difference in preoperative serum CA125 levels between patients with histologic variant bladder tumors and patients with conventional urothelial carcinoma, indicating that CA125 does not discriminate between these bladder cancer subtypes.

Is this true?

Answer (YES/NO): NO